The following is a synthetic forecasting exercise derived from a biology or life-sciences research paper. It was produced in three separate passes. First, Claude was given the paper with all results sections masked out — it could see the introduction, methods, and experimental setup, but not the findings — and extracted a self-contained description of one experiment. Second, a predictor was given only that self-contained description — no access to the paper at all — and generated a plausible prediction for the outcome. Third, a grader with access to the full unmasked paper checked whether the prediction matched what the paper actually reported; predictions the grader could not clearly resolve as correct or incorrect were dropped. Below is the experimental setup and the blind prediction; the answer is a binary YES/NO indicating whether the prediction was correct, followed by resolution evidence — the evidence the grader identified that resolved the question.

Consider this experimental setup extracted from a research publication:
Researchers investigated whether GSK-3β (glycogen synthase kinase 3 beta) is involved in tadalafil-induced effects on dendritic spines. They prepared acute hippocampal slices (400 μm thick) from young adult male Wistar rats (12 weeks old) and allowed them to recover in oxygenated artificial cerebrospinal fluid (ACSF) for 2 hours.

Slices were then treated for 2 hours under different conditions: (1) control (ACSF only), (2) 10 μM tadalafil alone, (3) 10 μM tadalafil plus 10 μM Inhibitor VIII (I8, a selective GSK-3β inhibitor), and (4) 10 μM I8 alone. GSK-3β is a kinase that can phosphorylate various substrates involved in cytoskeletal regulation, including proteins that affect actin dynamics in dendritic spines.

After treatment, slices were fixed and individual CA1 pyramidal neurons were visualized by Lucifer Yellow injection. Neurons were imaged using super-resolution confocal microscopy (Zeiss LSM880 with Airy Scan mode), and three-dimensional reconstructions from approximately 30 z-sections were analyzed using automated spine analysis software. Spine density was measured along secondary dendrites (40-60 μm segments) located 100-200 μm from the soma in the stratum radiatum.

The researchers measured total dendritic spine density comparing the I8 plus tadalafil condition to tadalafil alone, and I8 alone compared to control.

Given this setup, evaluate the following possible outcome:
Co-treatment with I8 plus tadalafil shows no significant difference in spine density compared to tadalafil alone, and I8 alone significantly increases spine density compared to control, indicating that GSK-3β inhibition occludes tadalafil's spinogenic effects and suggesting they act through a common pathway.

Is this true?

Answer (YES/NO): NO